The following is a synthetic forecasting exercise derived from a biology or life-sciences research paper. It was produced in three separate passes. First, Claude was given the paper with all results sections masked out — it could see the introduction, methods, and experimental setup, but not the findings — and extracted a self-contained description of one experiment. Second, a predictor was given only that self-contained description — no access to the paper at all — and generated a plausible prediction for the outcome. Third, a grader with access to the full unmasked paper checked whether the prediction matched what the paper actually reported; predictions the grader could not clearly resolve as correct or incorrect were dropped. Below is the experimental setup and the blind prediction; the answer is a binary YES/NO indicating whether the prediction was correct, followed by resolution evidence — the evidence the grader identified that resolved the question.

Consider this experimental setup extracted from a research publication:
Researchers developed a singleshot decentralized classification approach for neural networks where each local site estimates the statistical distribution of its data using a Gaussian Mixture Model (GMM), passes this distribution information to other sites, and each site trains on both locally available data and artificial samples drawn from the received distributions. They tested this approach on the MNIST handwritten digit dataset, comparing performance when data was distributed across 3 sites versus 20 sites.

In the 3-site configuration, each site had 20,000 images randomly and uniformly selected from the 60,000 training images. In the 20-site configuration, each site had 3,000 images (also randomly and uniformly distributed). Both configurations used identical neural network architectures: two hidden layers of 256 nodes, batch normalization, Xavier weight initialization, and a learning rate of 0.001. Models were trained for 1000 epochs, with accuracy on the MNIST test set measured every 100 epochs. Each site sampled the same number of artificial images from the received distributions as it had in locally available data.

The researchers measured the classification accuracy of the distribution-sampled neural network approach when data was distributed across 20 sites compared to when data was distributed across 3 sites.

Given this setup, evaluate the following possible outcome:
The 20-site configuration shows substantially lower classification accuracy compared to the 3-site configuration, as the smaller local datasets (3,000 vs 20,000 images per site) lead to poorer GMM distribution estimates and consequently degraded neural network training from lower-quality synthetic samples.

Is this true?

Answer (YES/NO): YES